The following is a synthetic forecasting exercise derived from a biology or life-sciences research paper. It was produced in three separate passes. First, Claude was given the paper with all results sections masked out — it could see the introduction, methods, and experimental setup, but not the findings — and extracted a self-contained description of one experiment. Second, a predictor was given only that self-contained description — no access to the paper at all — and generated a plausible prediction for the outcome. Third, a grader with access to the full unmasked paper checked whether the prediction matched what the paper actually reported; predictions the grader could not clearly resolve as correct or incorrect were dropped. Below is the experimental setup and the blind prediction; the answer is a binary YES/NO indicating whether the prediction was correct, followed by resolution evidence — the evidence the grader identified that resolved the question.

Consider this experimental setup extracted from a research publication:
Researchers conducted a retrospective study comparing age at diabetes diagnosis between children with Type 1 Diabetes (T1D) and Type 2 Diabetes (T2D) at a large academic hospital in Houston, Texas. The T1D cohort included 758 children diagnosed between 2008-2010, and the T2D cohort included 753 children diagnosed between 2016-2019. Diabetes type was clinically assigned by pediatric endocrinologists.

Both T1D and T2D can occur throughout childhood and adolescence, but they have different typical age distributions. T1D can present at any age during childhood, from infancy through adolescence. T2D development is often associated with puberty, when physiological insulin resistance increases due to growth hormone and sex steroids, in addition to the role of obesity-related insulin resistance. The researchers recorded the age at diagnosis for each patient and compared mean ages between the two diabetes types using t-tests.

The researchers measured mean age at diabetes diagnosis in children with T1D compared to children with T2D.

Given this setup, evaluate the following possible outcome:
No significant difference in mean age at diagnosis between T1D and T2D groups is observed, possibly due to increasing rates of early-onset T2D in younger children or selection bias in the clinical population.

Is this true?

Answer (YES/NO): NO